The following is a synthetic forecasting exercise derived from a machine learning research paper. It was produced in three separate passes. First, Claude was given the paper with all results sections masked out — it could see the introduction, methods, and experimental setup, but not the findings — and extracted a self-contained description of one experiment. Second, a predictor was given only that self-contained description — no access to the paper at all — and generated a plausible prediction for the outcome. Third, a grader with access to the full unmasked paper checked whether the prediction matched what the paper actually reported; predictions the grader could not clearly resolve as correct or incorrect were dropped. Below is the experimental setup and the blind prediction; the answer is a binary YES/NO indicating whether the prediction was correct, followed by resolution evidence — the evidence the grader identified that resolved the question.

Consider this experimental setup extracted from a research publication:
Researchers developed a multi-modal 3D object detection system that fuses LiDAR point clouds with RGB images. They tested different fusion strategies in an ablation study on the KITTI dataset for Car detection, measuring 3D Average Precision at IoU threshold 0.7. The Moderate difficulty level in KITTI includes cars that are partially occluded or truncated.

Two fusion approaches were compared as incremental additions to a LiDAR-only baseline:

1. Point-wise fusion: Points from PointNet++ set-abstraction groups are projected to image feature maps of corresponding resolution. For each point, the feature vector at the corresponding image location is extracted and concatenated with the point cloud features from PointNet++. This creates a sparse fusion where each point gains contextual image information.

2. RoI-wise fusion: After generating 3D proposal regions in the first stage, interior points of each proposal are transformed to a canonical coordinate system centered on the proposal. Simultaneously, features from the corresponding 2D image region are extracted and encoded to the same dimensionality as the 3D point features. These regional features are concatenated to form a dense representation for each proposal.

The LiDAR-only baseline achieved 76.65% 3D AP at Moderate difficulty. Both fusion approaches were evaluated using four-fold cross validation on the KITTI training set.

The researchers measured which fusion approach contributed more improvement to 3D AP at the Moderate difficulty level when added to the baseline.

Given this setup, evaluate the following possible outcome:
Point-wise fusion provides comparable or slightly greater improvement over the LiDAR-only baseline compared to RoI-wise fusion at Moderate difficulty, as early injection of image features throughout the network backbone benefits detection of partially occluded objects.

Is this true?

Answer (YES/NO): NO